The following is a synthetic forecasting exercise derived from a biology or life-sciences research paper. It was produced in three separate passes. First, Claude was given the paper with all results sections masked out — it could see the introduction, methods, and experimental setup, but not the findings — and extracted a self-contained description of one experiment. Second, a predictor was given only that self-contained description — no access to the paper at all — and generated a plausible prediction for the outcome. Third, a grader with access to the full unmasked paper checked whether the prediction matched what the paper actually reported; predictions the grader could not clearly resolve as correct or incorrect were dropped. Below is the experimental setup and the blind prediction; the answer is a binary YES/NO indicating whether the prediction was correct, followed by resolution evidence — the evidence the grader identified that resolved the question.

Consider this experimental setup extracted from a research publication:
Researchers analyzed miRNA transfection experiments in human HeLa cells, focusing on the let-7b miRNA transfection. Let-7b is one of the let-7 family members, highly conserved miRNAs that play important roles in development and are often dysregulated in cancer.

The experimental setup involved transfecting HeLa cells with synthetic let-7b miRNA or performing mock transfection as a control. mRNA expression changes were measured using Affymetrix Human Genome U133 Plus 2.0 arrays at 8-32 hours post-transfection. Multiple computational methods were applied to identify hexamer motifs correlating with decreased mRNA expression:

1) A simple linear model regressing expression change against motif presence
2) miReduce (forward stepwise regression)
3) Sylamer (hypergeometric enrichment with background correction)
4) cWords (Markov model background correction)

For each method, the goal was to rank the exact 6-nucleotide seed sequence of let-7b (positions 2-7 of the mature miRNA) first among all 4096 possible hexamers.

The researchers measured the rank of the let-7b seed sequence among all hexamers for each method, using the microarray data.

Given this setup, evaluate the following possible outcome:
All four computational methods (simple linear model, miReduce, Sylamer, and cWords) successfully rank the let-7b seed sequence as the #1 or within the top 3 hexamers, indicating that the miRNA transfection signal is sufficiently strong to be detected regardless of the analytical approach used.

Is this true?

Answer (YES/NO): NO